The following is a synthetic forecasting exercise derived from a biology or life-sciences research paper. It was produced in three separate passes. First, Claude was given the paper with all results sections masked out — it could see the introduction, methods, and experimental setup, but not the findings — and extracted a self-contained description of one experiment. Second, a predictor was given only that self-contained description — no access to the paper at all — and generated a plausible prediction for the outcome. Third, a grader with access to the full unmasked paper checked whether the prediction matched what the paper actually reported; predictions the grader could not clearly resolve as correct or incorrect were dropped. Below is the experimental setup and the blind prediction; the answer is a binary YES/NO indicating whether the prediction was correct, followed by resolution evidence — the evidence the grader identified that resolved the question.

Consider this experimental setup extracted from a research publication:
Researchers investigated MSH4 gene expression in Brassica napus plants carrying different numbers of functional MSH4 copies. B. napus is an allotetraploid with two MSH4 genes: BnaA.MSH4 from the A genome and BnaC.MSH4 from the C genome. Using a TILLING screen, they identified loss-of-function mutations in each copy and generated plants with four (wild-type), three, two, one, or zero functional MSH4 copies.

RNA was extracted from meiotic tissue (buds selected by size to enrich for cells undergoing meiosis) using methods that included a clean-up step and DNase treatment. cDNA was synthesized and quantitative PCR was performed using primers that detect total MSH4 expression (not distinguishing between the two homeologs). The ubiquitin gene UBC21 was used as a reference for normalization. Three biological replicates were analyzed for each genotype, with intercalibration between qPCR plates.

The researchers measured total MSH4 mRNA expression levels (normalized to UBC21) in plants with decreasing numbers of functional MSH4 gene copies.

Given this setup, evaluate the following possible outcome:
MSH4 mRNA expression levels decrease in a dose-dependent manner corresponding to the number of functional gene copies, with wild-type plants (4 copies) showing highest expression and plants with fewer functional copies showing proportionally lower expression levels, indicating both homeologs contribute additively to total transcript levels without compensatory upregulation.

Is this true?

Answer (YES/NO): NO